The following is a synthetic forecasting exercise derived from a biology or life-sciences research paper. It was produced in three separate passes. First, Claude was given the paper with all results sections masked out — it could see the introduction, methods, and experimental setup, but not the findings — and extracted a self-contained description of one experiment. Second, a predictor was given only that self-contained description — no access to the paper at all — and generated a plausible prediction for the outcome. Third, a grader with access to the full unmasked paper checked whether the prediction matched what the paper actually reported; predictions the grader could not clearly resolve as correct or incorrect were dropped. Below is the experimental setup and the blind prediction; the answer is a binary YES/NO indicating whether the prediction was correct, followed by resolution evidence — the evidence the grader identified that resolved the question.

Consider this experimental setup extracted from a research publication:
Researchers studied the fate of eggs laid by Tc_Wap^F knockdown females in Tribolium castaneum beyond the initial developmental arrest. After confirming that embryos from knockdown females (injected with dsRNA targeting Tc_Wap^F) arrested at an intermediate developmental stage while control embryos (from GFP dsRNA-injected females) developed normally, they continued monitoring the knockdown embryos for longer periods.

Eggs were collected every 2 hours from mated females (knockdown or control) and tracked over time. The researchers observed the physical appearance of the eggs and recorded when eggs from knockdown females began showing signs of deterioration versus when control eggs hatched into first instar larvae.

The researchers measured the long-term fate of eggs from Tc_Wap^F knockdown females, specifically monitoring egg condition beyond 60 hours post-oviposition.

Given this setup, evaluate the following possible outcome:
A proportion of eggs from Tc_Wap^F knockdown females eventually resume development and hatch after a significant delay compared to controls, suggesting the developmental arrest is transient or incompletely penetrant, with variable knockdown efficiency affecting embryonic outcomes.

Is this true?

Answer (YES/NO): NO